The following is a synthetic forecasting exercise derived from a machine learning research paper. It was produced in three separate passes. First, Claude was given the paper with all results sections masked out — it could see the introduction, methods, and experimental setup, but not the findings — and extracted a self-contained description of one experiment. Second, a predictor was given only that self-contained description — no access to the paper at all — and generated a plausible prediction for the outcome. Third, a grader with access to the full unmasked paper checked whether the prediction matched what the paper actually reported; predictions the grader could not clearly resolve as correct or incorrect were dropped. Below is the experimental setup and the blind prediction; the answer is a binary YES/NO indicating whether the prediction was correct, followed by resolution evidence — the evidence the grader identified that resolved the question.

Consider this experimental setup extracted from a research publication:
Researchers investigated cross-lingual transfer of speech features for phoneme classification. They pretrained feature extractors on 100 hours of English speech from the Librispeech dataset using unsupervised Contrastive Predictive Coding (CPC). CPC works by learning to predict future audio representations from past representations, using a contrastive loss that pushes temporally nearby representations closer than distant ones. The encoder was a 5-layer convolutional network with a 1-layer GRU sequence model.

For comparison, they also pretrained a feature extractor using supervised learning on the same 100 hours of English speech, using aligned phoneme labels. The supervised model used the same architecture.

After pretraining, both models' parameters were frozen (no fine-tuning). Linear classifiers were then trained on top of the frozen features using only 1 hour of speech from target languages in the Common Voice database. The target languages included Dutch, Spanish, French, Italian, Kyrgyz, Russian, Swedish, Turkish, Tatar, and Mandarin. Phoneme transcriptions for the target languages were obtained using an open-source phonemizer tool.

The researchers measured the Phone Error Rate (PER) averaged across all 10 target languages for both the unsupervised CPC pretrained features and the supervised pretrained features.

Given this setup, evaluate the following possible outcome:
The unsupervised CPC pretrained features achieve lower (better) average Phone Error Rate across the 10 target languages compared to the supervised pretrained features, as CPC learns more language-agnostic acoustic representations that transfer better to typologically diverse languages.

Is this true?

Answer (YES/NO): NO